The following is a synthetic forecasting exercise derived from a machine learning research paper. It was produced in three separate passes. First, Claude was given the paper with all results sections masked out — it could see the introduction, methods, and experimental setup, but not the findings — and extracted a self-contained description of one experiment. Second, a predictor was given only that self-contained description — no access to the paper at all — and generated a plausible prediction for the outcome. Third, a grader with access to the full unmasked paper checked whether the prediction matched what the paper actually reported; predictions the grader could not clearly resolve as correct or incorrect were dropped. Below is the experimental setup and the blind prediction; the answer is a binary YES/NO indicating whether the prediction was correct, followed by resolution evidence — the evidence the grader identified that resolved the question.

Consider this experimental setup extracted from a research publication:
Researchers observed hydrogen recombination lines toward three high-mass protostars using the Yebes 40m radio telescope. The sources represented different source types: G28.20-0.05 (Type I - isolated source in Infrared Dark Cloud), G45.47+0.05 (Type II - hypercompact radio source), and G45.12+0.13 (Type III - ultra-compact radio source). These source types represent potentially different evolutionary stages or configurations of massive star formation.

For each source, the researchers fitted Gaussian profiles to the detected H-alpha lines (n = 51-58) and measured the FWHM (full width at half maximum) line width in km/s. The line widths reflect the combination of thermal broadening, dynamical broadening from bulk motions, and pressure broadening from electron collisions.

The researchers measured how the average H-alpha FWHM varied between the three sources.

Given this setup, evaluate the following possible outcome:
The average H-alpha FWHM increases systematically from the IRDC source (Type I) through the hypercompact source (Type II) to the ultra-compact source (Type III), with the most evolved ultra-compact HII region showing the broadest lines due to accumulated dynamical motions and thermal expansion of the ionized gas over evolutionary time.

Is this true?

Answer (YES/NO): NO